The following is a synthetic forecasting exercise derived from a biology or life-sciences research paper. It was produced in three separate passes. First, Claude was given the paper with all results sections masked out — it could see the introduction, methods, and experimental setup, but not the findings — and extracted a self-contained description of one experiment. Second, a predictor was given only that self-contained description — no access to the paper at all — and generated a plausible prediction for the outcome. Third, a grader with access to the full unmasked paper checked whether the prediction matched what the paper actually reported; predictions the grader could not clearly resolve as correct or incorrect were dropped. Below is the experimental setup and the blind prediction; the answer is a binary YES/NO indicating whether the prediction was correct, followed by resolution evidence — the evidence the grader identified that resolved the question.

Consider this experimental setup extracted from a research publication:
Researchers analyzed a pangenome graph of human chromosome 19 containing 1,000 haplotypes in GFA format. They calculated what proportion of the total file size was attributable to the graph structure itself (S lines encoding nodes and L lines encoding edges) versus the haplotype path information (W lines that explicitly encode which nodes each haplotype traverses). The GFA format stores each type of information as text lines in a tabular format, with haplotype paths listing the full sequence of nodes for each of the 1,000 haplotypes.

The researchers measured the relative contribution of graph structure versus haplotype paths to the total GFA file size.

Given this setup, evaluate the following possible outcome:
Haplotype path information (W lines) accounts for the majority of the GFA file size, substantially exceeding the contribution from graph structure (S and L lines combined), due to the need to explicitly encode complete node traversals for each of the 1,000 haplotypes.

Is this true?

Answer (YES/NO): YES